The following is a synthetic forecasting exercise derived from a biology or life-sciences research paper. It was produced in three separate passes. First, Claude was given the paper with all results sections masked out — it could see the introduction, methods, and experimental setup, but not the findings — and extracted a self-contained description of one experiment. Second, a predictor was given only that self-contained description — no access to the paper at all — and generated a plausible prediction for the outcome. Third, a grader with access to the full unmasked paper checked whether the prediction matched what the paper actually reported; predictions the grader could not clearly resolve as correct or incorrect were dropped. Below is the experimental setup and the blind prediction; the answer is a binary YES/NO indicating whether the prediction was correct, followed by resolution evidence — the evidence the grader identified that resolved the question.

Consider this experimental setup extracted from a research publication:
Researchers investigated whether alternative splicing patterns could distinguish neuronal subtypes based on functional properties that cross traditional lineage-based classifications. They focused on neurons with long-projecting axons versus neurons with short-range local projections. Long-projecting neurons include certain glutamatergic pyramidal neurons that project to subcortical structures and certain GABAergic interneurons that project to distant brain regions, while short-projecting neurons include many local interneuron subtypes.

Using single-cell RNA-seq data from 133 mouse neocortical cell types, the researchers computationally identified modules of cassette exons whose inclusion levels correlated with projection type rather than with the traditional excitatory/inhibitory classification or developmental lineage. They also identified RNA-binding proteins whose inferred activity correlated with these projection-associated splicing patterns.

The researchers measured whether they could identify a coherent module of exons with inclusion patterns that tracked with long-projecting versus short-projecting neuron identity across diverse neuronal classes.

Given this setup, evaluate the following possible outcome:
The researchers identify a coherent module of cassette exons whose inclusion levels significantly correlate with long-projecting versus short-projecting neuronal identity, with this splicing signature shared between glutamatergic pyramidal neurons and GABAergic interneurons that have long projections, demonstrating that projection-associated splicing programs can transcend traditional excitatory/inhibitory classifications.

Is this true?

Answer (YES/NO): YES